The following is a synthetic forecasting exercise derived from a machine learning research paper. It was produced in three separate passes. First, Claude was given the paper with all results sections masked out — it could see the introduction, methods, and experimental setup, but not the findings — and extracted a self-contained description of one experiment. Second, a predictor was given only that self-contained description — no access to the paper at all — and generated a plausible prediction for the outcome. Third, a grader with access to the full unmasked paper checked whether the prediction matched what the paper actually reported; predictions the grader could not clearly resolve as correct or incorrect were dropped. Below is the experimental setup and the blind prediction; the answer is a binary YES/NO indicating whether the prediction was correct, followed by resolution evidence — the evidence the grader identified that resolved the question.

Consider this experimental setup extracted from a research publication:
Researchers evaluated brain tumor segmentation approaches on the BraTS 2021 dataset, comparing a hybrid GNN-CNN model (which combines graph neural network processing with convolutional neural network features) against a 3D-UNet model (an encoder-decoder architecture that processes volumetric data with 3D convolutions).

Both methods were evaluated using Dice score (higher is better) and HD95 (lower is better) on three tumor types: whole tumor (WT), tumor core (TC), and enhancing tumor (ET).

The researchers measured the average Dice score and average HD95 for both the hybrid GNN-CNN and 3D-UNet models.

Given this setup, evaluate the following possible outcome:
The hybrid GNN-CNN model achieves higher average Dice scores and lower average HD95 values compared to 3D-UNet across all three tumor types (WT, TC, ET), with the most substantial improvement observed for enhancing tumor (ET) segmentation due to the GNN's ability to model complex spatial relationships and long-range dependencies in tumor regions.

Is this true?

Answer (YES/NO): NO